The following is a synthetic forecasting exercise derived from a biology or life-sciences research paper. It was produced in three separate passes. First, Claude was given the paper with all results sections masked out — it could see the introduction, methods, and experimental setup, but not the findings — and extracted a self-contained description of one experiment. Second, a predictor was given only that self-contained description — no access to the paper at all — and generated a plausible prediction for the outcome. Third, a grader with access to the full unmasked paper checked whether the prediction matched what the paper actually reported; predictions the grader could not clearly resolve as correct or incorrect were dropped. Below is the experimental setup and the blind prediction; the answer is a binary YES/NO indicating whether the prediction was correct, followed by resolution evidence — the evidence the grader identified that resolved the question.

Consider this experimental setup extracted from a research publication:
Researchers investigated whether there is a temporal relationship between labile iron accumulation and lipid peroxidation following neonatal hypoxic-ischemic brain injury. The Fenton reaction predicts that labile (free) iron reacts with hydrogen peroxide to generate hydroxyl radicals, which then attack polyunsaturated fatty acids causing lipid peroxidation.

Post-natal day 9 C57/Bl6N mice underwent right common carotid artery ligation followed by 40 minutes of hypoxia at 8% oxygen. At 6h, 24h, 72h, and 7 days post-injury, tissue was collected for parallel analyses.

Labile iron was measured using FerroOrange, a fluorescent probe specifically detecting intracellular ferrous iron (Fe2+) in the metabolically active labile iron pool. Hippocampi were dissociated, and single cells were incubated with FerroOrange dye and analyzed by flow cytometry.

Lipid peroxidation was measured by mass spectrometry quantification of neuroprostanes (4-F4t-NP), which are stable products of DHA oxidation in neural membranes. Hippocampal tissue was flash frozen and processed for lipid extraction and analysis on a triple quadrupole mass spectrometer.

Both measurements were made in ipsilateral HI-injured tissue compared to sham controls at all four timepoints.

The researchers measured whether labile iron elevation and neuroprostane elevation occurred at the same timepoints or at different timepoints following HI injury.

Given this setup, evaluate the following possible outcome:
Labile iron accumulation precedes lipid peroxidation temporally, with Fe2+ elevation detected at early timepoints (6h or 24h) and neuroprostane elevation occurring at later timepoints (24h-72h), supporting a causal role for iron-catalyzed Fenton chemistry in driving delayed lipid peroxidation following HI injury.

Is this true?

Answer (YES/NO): YES